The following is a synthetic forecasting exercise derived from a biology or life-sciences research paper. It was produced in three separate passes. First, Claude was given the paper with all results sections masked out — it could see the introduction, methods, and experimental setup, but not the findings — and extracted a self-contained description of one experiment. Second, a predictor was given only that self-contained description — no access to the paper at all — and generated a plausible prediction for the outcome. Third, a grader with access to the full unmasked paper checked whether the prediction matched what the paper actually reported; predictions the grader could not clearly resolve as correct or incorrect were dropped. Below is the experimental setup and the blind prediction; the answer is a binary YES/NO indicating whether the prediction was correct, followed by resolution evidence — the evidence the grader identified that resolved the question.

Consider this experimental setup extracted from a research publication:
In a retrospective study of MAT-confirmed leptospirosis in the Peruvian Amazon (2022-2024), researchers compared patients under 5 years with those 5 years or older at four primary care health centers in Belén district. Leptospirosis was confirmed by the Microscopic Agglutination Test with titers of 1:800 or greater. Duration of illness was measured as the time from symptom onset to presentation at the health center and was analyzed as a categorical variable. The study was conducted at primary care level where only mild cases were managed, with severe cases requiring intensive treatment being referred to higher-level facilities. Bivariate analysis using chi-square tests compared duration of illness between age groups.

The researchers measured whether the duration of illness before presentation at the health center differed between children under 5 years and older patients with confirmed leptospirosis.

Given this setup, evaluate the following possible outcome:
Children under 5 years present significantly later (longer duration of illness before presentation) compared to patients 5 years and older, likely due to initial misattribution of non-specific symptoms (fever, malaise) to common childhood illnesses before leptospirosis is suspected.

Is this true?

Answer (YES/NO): NO